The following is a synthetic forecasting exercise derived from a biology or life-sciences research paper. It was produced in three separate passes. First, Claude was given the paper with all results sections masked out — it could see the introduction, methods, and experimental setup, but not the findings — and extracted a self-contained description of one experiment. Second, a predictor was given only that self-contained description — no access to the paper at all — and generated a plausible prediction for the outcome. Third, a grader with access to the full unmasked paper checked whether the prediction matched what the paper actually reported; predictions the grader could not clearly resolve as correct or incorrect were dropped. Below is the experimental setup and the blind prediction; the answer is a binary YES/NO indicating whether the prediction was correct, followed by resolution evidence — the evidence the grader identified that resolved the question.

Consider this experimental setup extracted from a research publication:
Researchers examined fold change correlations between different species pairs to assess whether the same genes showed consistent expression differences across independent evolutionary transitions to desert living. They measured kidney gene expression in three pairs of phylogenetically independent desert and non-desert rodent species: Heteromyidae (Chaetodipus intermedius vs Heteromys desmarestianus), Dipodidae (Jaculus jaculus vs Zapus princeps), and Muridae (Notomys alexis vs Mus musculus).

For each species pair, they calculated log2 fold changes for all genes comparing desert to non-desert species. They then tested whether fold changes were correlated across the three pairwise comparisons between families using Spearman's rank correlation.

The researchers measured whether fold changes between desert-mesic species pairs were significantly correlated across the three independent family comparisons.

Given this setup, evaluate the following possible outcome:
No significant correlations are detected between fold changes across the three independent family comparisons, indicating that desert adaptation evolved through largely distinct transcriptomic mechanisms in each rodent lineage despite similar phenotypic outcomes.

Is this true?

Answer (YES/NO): NO